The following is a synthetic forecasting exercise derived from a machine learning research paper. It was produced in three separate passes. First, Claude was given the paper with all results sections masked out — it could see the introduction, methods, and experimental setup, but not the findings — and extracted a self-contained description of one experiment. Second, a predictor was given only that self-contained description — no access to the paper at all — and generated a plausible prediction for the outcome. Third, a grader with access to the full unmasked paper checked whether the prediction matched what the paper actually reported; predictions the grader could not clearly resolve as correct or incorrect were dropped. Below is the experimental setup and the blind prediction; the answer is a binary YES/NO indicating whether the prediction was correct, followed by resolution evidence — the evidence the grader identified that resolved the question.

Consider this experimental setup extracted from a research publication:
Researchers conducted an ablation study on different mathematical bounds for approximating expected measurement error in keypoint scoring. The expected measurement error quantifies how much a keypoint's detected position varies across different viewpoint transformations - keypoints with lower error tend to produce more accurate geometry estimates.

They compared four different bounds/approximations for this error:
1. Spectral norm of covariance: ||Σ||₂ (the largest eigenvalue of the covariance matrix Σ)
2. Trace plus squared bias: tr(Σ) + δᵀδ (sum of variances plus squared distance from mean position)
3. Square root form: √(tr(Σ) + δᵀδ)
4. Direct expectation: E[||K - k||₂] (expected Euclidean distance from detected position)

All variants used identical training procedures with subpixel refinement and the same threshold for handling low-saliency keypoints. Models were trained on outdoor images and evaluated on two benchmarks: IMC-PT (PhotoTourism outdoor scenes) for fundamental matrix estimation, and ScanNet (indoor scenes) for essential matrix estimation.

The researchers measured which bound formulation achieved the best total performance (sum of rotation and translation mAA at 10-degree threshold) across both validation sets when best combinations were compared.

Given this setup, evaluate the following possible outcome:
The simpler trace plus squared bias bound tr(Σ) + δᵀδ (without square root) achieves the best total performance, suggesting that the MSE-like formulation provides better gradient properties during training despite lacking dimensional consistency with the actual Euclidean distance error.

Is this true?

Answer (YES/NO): NO